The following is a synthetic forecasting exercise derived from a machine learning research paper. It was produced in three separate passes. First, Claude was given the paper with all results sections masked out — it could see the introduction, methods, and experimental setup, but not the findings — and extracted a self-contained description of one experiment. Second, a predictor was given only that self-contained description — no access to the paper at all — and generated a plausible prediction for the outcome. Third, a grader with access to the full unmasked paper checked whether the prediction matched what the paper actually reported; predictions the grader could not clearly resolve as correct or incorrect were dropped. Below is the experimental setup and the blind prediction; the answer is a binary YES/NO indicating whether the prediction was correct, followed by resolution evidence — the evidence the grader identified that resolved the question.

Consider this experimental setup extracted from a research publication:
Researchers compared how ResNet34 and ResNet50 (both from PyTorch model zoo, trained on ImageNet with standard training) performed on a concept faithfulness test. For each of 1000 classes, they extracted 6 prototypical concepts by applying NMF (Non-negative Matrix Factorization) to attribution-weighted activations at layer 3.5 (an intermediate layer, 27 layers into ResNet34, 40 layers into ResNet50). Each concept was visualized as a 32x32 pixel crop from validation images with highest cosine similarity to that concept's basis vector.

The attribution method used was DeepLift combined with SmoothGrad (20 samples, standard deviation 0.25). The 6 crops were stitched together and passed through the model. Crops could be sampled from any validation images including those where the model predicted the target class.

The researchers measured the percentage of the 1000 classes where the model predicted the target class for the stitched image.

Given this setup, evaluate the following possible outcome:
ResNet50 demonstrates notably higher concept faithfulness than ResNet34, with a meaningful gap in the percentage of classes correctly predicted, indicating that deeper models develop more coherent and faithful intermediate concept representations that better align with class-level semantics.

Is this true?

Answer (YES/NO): YES